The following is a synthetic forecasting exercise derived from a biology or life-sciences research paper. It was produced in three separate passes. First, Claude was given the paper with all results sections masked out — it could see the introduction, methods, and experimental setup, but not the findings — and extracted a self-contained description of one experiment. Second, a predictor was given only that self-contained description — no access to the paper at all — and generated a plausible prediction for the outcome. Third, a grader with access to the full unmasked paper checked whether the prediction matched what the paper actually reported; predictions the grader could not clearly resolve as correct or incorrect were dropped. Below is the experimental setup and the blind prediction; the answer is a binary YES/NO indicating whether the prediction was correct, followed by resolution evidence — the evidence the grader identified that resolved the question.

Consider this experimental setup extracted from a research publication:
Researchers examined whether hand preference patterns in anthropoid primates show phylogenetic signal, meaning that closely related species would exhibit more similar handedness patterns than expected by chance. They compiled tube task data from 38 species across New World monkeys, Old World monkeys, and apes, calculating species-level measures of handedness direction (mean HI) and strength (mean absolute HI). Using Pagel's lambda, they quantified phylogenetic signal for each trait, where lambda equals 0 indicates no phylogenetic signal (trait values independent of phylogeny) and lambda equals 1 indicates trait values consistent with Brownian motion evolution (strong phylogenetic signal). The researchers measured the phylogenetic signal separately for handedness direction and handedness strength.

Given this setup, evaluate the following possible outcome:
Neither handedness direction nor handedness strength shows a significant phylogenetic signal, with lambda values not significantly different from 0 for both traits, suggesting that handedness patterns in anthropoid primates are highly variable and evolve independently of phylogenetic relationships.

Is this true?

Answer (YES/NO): NO